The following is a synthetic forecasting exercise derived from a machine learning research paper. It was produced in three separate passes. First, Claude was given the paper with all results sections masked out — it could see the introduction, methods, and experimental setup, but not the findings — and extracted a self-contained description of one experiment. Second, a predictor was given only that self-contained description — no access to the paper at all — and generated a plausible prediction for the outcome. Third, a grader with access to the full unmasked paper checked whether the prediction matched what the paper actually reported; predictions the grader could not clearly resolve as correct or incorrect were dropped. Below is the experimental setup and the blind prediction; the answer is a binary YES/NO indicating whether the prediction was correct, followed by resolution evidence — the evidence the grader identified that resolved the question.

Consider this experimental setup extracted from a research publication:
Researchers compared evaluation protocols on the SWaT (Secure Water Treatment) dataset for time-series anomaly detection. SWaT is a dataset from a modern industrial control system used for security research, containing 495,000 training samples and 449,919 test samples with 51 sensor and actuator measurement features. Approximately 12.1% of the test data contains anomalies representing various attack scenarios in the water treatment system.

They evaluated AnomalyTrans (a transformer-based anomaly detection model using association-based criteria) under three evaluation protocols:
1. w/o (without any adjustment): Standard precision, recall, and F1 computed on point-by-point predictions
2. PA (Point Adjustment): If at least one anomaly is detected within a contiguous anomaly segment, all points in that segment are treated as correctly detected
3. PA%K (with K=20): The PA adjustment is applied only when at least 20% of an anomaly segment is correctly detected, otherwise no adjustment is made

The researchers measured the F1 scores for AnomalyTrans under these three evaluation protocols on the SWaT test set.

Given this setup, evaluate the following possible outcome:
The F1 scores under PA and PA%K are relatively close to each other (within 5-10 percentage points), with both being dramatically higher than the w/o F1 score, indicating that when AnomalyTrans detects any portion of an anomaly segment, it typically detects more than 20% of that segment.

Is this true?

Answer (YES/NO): NO